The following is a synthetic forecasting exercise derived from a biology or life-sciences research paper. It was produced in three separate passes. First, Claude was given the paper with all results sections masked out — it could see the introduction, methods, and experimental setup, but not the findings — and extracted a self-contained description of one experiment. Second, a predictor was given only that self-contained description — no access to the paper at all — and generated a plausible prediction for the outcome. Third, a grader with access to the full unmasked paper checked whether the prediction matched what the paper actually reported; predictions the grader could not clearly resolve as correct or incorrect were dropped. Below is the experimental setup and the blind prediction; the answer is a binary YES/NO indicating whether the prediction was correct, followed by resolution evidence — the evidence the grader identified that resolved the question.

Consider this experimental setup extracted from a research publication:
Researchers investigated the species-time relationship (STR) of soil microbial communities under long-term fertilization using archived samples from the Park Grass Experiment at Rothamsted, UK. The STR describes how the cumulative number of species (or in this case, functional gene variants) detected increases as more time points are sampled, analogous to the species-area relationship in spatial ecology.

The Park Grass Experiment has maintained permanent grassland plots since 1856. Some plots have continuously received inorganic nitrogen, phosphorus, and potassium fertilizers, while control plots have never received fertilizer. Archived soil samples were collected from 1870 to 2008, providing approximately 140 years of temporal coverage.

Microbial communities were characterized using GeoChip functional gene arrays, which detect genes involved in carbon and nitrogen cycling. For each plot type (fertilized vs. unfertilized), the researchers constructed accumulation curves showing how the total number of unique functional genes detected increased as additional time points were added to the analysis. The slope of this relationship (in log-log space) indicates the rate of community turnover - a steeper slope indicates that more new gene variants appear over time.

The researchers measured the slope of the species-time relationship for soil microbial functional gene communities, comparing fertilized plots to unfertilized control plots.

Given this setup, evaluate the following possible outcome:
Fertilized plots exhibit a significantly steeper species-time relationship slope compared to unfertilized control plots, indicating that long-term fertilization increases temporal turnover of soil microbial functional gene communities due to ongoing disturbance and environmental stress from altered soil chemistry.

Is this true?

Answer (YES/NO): NO